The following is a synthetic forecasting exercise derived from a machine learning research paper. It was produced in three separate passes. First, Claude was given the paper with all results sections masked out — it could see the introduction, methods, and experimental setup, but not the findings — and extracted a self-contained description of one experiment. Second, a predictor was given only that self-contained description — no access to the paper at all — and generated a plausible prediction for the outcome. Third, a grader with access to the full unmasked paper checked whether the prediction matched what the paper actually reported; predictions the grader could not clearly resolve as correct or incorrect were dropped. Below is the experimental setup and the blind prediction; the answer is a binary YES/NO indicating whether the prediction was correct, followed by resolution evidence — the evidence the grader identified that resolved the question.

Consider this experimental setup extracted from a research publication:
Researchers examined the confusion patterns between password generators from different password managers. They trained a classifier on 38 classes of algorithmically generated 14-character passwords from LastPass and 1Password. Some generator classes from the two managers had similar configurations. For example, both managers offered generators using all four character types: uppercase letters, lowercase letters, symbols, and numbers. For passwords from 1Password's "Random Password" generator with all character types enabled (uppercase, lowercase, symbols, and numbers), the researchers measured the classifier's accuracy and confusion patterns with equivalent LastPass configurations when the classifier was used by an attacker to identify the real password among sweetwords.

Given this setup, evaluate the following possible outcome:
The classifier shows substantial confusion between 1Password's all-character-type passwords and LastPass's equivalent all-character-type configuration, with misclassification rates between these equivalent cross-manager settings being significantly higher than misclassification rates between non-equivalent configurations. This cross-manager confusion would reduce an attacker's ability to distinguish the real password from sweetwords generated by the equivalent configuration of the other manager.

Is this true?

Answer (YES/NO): NO